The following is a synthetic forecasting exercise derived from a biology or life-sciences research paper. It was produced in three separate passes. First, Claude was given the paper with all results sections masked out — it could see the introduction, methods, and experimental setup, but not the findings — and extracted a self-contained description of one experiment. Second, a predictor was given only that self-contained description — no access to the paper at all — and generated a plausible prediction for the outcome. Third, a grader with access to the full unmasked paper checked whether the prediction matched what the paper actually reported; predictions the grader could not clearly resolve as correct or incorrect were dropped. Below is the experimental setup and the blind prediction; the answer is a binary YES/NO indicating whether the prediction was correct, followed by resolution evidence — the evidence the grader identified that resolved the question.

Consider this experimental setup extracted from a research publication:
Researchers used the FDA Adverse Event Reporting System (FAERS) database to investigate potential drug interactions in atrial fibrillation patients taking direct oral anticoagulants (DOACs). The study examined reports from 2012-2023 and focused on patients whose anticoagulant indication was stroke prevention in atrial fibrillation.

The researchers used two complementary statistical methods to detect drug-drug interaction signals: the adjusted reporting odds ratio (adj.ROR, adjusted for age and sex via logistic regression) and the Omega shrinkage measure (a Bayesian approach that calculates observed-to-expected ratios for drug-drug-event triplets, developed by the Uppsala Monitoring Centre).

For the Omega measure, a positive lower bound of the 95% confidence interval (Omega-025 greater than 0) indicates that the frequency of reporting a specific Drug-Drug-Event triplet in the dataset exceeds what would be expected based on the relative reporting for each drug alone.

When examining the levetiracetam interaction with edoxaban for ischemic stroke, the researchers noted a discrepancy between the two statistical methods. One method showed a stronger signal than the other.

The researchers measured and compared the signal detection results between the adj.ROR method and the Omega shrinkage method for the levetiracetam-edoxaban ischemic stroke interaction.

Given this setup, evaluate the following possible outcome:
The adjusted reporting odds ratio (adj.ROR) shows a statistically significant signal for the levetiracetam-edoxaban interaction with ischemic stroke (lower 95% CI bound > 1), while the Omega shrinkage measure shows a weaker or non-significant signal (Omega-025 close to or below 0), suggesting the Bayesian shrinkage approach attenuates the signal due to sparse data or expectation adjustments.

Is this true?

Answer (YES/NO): NO